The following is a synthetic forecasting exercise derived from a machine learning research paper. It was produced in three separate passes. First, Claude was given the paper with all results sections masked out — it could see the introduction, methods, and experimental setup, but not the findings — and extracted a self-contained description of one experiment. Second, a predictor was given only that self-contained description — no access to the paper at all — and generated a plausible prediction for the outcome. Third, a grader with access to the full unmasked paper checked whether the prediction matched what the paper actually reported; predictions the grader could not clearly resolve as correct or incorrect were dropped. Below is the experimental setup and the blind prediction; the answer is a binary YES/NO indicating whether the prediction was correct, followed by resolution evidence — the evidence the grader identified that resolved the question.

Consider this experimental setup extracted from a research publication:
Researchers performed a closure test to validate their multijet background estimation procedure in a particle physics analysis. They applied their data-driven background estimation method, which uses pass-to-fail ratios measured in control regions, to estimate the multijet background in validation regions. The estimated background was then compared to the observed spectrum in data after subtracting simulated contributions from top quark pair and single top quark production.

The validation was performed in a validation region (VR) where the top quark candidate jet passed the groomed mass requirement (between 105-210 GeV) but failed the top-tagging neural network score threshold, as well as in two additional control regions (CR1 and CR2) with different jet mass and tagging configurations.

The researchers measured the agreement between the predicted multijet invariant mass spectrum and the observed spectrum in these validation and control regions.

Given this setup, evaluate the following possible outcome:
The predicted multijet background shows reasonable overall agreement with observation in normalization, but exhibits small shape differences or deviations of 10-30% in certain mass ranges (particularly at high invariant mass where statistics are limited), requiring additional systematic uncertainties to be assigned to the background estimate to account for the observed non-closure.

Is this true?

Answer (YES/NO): NO